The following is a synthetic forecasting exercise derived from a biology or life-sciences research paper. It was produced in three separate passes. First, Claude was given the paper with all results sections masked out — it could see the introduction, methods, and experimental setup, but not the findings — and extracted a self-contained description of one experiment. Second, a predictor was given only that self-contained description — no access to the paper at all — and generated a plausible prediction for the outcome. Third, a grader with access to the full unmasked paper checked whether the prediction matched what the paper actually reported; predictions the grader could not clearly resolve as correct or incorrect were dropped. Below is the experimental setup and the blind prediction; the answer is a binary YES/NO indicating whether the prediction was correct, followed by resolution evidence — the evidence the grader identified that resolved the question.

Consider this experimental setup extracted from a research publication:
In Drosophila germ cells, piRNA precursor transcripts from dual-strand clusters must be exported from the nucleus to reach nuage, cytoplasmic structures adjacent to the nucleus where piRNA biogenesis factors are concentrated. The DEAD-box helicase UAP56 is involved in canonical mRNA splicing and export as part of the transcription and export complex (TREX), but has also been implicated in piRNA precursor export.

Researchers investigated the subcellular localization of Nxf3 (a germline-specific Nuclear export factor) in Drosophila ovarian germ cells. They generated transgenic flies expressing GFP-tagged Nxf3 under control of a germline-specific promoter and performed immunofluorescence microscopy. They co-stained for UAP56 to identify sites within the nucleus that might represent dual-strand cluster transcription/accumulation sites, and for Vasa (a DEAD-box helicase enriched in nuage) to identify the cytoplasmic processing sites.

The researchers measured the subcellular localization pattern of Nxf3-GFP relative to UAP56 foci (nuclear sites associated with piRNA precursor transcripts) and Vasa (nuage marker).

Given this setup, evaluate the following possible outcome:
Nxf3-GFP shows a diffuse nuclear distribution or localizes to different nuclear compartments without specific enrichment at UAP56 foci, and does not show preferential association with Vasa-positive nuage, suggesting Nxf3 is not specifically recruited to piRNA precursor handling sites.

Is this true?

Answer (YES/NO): NO